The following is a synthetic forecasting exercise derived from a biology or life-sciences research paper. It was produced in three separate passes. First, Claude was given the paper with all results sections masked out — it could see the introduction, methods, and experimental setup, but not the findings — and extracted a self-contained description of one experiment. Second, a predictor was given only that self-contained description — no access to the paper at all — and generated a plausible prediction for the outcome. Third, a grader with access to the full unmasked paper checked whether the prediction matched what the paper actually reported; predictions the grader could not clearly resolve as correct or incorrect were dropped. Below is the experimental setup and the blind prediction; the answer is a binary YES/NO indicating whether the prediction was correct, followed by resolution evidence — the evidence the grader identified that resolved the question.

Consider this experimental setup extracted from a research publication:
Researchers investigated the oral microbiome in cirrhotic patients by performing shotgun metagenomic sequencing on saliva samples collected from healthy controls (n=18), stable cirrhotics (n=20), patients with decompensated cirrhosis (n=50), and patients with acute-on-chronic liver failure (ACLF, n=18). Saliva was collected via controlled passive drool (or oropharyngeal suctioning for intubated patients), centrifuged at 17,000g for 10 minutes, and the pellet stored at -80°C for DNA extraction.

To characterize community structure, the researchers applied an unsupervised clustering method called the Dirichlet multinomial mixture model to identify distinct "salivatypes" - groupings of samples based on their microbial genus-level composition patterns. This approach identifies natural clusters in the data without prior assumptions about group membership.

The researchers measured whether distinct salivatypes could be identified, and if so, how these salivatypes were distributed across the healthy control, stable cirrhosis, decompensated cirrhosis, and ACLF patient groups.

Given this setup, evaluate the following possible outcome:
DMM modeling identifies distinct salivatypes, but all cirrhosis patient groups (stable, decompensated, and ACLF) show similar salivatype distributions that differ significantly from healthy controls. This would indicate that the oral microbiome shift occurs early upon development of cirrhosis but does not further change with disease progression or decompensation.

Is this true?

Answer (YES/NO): NO